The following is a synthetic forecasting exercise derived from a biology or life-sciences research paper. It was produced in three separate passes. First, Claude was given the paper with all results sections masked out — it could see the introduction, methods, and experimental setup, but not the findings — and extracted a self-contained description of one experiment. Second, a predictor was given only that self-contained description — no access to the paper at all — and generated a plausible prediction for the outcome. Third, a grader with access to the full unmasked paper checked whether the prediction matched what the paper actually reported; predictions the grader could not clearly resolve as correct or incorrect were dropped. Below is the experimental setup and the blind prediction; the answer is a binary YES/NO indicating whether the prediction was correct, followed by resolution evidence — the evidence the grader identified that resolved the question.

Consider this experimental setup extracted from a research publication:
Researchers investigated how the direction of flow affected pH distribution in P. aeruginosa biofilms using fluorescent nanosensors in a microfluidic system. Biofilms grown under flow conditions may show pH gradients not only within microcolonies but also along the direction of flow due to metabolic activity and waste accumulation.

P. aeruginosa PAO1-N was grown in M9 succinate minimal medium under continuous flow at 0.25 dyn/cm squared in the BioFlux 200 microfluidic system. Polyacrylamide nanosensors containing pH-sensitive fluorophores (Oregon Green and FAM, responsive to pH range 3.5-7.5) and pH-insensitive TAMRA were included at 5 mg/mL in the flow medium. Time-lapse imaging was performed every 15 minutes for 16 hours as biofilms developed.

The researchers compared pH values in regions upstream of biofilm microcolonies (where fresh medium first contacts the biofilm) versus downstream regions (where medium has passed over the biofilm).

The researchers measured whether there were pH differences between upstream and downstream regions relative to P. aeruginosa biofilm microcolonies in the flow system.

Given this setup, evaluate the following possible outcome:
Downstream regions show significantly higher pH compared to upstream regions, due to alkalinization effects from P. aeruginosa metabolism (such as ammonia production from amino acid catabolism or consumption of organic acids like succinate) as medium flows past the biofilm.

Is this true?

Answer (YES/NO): NO